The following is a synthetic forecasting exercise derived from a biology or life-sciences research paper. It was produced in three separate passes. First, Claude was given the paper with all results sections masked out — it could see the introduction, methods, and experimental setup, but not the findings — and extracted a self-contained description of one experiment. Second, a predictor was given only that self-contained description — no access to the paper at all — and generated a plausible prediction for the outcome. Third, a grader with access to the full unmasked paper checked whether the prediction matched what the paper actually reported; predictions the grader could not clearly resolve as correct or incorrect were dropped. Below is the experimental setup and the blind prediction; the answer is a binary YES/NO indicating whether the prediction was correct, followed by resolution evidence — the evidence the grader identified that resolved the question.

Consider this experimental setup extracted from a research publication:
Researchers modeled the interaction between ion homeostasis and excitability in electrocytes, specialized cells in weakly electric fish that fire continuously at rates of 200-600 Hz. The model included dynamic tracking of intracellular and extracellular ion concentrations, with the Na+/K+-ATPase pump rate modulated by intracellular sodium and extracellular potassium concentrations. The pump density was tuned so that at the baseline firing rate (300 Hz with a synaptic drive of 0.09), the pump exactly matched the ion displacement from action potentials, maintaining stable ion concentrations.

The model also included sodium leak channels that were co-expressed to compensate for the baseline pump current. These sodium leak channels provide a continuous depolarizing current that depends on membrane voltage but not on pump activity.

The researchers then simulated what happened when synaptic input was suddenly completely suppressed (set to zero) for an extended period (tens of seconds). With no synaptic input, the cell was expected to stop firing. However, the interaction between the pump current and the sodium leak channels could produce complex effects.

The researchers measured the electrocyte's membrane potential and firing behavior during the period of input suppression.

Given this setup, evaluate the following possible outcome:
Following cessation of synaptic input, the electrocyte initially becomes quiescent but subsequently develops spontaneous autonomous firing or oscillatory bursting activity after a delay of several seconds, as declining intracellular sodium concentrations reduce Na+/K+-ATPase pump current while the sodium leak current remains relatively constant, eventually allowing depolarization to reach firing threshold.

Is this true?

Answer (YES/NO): YES